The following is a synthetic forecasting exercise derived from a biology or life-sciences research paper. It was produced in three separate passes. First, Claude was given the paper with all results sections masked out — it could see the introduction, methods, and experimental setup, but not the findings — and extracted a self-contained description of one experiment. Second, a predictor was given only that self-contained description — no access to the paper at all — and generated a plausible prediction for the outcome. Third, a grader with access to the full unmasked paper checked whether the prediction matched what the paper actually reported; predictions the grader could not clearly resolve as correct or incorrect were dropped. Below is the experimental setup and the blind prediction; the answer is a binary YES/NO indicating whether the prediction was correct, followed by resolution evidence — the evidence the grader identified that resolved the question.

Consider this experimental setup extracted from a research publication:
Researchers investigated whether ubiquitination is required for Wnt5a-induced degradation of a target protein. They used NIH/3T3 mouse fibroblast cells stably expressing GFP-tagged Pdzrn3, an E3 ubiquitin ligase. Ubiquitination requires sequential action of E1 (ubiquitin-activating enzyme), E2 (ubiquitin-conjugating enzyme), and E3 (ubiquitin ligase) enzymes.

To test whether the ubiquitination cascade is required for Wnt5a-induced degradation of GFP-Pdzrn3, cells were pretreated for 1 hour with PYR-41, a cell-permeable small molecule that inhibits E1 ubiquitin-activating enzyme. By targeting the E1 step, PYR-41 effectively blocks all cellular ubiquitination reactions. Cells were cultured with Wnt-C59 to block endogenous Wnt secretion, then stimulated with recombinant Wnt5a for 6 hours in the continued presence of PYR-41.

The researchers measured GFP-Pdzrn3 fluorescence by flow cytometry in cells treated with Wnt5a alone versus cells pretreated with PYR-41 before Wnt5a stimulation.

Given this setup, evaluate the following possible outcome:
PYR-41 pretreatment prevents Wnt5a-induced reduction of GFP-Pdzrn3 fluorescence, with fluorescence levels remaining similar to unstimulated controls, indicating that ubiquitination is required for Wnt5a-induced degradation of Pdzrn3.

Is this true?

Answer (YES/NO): YES